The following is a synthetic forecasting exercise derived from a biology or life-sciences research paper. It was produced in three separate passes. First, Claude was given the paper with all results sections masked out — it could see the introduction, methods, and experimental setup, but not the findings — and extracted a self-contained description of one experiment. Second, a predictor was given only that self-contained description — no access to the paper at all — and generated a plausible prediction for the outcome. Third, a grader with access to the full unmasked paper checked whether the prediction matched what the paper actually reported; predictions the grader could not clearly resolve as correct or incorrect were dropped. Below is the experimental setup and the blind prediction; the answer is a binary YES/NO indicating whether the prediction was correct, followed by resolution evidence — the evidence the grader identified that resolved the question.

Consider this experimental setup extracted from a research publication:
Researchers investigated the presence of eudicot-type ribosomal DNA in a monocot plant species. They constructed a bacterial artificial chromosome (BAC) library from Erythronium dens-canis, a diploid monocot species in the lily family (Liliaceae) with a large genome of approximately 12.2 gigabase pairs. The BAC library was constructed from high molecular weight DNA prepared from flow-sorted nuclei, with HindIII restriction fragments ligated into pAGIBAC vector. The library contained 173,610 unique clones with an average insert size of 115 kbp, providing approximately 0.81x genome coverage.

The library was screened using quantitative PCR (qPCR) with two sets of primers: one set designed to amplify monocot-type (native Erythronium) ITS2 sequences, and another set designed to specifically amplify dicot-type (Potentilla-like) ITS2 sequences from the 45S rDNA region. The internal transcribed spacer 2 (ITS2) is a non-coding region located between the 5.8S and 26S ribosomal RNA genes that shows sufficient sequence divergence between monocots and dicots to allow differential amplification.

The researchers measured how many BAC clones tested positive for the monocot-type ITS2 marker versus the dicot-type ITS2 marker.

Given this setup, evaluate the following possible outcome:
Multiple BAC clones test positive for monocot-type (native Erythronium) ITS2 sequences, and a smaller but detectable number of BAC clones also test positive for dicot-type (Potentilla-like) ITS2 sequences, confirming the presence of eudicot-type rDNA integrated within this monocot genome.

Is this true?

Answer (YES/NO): YES